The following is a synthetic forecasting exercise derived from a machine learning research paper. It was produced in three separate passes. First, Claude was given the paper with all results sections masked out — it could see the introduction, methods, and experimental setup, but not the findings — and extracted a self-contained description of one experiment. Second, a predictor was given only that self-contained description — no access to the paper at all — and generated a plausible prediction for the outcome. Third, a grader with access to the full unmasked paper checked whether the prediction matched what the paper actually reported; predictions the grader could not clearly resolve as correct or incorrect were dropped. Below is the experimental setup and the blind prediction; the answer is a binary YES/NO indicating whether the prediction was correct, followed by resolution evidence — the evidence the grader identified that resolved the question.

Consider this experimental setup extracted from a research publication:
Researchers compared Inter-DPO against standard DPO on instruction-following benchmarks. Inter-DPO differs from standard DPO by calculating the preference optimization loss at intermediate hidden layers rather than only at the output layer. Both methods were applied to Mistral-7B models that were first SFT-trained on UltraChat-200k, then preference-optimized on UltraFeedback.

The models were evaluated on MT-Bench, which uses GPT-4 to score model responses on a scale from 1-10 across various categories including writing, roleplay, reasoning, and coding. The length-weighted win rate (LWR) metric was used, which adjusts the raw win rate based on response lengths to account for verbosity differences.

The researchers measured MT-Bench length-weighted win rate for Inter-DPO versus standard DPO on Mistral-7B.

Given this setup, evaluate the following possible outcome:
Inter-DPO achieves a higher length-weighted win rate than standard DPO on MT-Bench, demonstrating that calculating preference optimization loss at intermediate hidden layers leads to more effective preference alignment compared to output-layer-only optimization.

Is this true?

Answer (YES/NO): NO